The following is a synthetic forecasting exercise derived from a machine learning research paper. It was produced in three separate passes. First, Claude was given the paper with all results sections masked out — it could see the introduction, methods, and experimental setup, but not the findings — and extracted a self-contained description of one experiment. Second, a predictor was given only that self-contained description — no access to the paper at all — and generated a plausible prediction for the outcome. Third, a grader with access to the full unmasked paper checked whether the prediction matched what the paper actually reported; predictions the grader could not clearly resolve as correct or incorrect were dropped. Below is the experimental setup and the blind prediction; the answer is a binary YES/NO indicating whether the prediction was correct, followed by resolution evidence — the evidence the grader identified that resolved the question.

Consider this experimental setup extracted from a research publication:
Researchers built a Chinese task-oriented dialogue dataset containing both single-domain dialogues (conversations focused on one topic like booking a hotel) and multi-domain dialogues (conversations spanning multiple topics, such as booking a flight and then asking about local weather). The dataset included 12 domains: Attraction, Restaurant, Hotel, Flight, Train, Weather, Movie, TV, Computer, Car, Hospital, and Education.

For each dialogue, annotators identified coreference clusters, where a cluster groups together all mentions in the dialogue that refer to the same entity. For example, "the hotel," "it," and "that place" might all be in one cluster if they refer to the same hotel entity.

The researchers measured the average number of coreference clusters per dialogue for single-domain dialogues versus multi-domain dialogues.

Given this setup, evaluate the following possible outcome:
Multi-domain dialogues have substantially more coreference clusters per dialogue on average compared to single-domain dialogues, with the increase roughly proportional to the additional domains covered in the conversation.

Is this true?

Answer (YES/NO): NO